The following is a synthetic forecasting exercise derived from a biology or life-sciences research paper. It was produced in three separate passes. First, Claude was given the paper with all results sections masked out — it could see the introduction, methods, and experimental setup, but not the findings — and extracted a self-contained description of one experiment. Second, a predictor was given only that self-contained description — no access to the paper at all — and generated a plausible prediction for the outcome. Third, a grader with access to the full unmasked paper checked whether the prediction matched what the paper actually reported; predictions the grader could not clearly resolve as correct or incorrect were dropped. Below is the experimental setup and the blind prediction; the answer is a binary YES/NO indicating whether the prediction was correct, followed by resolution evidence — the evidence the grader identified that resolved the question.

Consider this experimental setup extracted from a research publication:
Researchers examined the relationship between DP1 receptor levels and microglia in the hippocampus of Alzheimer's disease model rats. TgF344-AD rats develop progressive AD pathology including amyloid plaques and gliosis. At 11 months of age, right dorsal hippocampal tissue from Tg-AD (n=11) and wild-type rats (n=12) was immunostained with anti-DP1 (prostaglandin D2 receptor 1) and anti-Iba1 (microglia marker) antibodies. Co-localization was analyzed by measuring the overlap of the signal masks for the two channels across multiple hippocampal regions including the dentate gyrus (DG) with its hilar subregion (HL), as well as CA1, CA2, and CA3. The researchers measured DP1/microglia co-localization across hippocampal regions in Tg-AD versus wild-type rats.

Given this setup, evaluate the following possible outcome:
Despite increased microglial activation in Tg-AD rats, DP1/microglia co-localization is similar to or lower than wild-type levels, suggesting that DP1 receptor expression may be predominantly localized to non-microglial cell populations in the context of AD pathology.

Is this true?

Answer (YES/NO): NO